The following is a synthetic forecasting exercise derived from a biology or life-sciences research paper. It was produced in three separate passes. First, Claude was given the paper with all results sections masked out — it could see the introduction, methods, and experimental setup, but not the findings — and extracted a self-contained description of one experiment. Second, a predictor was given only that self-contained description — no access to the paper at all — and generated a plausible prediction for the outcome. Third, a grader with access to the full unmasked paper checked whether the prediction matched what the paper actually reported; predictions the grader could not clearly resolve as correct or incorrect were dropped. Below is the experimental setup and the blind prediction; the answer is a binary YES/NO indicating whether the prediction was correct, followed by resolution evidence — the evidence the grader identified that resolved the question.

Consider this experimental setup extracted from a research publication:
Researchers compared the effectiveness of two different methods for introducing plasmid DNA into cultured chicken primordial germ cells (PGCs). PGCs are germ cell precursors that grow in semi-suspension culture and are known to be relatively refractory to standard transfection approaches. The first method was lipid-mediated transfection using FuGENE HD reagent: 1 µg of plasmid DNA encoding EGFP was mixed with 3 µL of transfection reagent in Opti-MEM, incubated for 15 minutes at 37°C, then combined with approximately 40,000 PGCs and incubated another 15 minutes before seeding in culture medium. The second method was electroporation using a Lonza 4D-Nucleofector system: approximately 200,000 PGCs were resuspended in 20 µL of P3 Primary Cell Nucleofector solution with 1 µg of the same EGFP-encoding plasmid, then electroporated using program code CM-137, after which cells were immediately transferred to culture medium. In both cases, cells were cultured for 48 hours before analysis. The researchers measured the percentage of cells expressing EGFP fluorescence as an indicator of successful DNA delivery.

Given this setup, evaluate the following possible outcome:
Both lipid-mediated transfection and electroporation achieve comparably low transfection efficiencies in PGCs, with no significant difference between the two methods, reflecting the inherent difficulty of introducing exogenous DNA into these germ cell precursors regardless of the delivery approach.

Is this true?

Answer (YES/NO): NO